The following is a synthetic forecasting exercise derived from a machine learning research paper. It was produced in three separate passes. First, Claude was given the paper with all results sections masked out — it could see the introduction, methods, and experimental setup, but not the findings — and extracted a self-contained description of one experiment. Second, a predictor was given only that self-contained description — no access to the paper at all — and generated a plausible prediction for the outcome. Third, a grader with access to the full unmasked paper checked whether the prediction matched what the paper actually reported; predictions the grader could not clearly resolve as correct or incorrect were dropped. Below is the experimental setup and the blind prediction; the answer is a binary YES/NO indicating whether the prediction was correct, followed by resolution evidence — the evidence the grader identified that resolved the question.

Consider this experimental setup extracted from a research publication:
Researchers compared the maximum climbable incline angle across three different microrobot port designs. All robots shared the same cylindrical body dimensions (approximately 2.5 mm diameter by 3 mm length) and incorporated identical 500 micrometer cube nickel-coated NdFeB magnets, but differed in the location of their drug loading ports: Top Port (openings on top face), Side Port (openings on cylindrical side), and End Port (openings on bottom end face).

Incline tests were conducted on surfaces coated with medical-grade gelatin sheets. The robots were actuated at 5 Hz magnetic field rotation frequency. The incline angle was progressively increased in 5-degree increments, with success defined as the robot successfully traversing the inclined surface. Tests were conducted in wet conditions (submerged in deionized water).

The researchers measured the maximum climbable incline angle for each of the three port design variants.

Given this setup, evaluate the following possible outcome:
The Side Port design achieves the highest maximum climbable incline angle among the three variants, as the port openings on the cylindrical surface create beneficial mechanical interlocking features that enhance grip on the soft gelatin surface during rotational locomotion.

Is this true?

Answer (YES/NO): NO